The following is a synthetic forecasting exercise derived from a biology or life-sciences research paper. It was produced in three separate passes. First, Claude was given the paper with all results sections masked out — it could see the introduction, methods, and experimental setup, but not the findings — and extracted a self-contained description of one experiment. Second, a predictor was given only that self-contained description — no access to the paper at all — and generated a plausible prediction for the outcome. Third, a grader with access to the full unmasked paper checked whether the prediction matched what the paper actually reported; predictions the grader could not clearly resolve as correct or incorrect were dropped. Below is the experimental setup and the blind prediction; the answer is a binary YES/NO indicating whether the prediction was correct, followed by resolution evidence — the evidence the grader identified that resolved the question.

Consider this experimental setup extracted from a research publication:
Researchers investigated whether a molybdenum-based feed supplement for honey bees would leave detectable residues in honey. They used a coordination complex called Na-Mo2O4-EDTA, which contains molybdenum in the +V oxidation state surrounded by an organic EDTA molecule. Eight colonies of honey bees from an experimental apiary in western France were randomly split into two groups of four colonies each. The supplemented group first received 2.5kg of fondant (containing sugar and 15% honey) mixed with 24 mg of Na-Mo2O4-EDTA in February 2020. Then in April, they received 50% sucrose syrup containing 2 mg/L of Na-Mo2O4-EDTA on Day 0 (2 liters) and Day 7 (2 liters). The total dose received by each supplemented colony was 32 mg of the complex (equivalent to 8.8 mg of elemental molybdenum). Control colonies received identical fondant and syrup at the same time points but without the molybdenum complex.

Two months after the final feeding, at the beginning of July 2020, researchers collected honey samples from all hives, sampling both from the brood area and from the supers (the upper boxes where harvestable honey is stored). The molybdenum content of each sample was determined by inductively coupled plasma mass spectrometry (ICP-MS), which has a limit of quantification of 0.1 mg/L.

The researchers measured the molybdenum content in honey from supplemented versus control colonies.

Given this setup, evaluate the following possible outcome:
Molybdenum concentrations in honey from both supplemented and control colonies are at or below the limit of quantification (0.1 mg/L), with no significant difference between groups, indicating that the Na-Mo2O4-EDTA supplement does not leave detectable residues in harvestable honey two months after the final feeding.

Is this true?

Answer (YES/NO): YES